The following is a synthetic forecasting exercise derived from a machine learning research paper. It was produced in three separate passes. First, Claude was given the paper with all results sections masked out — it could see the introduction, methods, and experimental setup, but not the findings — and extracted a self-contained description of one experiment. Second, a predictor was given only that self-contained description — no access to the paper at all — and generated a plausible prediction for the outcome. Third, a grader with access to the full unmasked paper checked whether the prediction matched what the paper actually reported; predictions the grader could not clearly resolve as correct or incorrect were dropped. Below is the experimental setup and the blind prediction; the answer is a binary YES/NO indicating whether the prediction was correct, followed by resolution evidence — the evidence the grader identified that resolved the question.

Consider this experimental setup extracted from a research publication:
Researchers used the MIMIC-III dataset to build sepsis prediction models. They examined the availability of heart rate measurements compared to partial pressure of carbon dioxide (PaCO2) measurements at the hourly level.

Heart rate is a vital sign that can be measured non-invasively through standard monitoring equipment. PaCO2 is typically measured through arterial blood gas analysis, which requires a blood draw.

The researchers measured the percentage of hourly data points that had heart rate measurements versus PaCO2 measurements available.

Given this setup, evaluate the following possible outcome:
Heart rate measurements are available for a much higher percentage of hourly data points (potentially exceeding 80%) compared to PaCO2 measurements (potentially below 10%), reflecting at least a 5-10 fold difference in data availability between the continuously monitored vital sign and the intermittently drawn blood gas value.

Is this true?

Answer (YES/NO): NO